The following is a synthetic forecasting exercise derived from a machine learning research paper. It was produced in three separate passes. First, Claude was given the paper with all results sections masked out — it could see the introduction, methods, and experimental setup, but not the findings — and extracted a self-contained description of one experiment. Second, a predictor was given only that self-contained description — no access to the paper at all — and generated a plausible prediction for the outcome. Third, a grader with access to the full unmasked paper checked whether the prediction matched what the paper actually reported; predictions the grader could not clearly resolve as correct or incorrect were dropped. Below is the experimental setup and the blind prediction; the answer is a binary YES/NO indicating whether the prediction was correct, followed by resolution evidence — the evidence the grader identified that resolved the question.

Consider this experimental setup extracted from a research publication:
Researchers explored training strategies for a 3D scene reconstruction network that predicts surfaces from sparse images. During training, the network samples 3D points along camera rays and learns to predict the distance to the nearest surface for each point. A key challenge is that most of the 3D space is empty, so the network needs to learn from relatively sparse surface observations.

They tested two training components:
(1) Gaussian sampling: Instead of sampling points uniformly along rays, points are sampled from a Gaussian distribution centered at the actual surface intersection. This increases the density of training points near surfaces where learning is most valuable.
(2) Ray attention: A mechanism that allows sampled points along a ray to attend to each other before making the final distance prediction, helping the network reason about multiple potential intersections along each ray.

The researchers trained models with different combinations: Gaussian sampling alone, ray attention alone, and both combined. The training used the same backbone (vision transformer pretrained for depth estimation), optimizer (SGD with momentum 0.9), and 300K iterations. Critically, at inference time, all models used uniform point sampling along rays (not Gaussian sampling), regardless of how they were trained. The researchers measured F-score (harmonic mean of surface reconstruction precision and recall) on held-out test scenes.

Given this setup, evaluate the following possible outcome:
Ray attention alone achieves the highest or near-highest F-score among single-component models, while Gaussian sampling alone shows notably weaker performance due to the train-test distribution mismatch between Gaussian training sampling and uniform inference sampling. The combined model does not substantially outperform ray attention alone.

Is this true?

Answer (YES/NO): NO